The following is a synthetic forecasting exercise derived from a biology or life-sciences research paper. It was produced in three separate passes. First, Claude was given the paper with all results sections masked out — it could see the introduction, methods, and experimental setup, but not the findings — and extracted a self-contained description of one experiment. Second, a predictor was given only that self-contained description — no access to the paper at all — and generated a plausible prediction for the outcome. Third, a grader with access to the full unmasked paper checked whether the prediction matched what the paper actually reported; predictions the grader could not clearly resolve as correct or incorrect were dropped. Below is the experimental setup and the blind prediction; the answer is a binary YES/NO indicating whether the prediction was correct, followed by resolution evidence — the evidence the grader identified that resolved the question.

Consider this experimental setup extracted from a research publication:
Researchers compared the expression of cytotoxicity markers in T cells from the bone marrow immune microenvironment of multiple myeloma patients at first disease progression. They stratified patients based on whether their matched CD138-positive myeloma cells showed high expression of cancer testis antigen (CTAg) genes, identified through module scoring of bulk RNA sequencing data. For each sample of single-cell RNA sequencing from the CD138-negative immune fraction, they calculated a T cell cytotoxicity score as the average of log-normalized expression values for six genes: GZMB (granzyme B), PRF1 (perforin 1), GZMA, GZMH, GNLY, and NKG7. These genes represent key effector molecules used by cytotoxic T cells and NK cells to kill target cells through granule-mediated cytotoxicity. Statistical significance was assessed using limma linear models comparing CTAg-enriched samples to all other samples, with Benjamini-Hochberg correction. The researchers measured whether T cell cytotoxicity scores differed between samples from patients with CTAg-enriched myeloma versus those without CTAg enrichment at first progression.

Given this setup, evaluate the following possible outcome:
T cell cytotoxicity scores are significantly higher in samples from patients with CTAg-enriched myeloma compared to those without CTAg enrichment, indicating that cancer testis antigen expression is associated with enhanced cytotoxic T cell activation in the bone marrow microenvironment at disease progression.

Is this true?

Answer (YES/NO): NO